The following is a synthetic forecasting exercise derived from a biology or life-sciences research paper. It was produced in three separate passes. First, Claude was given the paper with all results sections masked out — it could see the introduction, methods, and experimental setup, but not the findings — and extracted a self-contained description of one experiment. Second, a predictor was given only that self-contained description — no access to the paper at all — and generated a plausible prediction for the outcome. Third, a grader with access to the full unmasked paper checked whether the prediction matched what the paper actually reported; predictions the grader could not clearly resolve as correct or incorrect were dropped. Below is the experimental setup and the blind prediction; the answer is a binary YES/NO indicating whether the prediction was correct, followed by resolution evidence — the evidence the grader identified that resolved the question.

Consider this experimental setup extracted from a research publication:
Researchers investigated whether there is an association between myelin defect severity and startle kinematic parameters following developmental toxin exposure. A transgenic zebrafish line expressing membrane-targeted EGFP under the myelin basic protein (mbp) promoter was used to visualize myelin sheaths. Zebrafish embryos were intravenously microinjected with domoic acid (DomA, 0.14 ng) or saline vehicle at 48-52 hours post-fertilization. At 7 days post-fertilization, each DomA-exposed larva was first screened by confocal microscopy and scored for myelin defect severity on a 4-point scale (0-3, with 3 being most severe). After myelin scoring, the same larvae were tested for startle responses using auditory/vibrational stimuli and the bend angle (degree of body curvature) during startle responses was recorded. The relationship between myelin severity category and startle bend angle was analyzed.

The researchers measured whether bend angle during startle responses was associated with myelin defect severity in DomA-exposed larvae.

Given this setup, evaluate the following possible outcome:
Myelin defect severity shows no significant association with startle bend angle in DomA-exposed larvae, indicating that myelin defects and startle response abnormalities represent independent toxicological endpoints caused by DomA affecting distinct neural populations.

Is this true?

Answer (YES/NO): NO